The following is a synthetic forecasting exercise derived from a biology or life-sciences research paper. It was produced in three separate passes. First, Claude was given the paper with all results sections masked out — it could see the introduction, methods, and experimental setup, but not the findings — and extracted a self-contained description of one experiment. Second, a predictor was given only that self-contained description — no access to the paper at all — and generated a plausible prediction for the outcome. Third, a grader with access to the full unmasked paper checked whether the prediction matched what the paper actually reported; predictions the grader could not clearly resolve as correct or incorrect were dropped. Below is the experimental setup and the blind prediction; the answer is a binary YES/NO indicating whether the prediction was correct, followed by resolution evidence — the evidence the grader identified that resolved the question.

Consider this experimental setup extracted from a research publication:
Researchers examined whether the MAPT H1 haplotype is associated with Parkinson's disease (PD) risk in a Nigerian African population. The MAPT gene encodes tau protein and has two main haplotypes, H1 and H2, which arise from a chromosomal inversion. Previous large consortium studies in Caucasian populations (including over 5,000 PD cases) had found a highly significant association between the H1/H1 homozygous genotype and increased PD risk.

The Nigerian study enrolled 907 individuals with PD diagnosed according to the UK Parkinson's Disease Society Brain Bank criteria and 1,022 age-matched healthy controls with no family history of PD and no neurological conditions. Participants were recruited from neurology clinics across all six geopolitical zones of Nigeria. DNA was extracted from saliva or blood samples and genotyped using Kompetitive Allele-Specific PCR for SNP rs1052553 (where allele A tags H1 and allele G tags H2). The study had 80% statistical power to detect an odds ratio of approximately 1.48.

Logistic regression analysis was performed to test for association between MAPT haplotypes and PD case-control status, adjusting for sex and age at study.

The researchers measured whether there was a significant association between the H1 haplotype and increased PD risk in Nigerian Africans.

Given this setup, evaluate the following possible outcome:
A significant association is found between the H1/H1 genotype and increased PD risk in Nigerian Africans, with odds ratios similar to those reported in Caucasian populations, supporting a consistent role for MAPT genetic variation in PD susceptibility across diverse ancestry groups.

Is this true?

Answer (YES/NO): NO